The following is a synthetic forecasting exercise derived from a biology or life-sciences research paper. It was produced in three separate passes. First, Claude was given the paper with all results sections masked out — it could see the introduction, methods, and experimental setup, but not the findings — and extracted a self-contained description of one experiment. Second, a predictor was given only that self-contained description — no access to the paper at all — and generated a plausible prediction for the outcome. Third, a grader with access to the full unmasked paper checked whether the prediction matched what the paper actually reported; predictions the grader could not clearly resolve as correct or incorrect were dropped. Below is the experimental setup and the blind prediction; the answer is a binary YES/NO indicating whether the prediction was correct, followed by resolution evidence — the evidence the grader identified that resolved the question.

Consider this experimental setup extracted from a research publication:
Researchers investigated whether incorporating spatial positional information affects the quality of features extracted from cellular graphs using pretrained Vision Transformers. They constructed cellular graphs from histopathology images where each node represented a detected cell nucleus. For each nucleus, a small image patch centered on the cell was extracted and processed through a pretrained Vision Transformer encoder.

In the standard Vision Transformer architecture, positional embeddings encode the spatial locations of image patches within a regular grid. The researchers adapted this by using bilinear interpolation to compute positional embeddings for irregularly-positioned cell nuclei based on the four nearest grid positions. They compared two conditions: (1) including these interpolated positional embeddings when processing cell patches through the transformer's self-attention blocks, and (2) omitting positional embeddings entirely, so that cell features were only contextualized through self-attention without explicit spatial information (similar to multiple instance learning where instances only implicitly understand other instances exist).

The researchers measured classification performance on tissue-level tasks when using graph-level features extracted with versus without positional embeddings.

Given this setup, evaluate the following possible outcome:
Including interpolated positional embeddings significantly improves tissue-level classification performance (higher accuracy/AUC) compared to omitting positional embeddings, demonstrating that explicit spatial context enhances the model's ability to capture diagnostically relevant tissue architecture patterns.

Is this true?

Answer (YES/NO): YES